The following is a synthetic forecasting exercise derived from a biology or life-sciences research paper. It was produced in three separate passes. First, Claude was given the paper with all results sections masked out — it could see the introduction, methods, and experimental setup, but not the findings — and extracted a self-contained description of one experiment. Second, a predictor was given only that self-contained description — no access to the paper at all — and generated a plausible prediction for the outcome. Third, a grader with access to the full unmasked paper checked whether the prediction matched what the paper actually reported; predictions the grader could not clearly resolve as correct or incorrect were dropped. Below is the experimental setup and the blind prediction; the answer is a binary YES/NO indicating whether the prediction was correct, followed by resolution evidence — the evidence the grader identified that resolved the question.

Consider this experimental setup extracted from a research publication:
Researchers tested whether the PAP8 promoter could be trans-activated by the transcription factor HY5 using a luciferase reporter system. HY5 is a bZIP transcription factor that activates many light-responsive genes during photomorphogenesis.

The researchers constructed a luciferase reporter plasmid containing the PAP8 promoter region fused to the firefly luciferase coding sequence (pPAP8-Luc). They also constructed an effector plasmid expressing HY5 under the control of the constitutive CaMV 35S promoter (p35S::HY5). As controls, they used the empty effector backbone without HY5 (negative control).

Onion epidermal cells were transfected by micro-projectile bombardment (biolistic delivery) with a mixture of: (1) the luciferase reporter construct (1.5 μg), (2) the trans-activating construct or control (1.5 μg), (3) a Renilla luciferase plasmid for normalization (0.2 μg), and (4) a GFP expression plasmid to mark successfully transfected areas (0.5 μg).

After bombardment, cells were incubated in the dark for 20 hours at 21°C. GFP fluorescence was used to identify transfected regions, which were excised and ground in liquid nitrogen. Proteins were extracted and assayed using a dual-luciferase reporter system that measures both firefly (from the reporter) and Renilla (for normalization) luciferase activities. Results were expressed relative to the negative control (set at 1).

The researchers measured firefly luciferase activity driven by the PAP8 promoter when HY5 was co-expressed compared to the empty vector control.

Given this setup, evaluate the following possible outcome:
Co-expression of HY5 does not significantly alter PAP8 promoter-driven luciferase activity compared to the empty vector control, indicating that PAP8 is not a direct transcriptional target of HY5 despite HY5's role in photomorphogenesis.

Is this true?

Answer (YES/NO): NO